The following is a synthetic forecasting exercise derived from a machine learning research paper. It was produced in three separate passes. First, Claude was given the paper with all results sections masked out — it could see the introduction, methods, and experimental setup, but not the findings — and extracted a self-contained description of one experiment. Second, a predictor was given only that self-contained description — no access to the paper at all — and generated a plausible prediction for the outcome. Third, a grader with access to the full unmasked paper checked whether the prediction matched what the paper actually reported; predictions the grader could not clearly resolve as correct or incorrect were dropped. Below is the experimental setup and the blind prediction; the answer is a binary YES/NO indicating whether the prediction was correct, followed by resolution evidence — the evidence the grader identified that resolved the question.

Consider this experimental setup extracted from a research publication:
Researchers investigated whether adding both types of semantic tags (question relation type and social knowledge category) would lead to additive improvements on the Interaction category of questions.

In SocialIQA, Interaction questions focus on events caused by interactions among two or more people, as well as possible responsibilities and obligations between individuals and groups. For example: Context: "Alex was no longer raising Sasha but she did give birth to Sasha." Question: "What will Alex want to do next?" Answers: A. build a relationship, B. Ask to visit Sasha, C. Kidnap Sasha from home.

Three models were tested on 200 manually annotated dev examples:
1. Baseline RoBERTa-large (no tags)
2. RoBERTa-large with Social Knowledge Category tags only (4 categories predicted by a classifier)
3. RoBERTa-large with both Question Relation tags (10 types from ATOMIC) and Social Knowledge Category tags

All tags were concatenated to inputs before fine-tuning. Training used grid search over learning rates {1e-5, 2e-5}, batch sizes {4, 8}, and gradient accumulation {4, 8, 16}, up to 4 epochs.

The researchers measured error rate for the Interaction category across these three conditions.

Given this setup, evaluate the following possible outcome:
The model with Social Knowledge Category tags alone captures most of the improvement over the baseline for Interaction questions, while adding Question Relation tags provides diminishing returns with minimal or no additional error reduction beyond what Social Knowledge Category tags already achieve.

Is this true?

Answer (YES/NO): NO